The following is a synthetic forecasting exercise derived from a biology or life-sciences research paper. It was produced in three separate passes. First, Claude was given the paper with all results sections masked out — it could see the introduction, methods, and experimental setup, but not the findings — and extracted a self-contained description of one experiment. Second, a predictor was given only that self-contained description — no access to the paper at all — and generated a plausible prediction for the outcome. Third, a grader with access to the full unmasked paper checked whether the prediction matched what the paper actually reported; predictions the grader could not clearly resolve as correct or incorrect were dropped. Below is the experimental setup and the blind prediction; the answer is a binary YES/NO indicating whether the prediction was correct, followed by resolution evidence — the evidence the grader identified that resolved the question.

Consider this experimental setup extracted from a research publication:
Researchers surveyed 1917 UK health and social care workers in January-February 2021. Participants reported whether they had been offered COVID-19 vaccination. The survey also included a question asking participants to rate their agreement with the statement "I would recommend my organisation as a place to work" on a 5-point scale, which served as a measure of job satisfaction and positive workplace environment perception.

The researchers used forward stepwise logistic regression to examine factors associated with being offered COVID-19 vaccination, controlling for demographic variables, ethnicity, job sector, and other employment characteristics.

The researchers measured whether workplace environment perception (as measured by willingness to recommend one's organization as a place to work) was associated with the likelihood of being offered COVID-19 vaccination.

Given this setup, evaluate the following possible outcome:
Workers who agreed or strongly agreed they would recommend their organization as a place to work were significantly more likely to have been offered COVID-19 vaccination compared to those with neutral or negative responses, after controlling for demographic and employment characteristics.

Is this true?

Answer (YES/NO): YES